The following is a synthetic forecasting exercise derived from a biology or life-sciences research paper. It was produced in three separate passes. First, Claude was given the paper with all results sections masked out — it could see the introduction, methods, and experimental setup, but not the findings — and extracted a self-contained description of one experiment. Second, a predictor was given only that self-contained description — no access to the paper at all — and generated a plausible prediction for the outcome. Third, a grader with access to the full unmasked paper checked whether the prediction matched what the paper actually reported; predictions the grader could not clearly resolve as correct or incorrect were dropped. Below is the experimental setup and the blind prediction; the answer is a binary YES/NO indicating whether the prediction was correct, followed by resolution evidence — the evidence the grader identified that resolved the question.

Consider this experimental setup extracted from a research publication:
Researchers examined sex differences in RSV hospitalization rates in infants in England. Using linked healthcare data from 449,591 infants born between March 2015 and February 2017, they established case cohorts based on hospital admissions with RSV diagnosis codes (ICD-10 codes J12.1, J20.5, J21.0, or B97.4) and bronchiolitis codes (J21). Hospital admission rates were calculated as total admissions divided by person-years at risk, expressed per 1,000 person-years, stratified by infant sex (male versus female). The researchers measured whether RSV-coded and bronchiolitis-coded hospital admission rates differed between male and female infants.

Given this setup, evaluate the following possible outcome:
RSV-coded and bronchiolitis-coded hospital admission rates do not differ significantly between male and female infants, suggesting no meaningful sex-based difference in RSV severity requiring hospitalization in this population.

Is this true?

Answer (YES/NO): NO